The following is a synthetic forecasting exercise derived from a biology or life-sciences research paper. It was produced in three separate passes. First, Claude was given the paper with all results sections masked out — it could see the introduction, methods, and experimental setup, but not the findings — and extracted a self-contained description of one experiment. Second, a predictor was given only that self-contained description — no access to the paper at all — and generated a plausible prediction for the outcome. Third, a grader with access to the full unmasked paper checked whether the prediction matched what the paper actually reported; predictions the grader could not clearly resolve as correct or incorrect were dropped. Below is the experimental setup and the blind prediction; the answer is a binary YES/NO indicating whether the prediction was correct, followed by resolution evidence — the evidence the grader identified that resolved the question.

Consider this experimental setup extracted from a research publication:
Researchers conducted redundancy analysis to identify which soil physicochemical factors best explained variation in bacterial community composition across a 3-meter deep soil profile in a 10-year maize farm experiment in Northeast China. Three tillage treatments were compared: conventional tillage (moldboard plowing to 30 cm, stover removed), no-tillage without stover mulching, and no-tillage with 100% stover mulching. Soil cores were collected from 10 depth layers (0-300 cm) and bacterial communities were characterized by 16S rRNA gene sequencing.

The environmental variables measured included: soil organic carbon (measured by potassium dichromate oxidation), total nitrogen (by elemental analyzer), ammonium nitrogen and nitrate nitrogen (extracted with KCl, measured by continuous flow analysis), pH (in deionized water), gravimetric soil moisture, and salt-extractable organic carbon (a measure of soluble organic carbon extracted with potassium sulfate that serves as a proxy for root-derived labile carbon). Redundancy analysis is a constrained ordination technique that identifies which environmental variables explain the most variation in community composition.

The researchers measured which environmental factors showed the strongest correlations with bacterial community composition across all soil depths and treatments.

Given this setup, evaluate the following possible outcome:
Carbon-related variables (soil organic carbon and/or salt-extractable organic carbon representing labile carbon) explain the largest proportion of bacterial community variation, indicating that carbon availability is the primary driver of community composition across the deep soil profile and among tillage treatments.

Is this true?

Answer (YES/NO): NO